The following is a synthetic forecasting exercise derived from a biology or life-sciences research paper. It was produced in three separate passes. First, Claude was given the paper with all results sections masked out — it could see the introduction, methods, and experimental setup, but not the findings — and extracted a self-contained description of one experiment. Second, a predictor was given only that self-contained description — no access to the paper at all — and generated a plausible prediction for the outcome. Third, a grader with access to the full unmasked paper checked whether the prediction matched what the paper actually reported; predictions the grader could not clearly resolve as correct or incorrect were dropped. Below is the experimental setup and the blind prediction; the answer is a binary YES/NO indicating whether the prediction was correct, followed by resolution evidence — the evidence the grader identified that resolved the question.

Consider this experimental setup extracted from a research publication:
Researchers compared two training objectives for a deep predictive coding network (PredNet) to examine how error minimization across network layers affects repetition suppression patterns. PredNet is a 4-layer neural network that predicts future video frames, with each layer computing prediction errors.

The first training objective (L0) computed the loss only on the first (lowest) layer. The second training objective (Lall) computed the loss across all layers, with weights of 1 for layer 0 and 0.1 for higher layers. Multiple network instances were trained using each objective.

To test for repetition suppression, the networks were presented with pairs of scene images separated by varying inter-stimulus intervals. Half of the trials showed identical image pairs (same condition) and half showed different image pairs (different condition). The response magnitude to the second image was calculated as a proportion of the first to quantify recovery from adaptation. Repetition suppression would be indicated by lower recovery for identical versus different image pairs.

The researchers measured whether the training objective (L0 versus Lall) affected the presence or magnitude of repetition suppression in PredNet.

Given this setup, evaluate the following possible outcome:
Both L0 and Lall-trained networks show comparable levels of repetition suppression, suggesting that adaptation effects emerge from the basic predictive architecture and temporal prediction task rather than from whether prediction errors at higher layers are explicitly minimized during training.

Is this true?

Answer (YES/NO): NO